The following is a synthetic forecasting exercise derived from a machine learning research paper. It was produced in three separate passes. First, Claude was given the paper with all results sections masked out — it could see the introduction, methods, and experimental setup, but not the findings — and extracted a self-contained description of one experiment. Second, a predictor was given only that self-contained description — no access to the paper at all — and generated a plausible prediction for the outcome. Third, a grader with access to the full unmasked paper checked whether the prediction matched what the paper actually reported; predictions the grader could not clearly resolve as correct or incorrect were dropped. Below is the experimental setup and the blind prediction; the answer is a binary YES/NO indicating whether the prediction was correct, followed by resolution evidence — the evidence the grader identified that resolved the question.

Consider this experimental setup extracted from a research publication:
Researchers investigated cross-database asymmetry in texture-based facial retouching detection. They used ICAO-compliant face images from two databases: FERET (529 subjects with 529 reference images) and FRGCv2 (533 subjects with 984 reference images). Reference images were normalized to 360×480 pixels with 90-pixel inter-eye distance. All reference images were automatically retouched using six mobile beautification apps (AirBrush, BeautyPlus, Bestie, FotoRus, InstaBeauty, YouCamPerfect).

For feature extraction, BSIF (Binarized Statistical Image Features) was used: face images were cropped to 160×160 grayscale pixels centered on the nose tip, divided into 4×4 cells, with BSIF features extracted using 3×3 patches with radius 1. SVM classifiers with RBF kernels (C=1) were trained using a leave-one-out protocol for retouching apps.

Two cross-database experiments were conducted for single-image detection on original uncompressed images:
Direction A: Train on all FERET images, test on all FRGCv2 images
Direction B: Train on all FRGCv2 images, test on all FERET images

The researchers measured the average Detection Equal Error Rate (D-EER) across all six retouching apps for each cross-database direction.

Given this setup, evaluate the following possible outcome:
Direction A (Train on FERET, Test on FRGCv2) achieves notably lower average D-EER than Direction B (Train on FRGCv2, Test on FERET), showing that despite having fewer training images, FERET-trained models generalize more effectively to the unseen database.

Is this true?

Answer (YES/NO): YES